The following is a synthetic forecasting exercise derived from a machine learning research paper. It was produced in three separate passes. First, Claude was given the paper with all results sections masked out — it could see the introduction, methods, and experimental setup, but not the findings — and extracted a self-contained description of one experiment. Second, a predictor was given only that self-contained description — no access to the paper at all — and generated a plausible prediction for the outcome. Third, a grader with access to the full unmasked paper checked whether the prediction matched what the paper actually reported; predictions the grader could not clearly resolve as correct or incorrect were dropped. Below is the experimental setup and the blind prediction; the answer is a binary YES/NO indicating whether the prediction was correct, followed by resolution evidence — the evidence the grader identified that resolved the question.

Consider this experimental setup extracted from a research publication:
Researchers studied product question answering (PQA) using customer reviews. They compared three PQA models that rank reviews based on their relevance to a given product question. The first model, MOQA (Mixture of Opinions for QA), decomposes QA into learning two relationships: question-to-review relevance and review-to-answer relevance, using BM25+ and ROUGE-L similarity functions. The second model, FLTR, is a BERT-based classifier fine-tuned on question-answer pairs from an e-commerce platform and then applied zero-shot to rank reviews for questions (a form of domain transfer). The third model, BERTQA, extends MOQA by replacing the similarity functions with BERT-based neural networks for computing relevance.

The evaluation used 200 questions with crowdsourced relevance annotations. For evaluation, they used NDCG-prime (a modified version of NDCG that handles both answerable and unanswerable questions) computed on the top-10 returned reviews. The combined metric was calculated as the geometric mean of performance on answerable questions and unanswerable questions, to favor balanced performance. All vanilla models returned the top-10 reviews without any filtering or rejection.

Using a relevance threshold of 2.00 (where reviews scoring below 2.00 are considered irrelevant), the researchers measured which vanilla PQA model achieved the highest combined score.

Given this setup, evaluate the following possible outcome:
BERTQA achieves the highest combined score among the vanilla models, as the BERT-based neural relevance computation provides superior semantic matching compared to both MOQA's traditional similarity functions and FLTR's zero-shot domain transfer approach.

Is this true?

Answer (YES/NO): NO